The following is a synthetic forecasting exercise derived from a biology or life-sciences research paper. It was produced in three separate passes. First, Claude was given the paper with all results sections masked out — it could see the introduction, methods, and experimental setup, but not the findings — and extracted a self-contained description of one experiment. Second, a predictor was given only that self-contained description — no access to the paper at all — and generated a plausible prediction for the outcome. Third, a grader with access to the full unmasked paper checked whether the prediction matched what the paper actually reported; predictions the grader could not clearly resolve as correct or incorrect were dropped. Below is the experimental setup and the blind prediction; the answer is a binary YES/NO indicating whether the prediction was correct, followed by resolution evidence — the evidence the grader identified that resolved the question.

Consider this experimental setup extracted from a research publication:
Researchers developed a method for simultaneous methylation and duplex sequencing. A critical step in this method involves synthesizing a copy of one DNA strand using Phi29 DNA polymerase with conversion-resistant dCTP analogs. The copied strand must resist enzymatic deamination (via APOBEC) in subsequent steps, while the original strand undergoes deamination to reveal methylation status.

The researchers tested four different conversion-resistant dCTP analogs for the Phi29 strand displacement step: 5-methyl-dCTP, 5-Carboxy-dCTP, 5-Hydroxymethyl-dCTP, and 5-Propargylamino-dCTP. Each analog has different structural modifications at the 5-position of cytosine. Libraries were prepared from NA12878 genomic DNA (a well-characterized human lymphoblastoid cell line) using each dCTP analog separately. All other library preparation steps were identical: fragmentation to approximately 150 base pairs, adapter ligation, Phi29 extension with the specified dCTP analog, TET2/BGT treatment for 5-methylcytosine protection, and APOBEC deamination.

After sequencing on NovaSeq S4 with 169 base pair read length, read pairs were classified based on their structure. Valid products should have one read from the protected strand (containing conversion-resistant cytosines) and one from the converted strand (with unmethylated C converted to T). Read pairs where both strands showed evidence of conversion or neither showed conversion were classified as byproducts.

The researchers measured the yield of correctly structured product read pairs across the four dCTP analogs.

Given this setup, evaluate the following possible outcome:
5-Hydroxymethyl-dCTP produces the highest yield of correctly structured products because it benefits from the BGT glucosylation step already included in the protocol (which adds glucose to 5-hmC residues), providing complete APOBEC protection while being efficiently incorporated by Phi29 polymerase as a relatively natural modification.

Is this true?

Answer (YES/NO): NO